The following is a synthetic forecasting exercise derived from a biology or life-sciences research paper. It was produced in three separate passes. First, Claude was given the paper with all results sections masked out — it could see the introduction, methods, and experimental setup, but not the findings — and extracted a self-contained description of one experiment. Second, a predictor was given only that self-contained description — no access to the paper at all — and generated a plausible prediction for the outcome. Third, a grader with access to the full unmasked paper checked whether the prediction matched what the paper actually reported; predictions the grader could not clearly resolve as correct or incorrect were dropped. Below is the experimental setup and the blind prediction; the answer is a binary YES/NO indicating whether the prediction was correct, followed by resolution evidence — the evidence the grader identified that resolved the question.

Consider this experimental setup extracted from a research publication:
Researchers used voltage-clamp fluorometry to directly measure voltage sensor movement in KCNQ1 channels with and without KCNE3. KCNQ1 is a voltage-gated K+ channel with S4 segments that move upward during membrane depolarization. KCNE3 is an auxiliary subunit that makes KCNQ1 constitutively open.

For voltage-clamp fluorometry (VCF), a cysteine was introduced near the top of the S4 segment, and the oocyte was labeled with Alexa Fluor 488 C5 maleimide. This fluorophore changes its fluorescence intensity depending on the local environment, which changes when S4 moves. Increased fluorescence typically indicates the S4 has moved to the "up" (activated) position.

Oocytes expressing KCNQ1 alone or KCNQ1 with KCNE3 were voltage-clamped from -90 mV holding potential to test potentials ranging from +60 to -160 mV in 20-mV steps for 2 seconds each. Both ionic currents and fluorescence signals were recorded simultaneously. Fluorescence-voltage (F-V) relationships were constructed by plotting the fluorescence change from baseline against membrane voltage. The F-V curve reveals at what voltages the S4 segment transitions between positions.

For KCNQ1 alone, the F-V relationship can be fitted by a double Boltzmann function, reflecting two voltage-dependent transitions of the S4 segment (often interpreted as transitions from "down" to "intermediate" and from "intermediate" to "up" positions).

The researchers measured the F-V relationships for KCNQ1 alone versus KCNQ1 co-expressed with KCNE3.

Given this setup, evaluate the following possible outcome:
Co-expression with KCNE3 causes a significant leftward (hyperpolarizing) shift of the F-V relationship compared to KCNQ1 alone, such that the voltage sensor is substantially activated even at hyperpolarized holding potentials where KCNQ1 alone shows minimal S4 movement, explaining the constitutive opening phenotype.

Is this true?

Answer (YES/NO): NO